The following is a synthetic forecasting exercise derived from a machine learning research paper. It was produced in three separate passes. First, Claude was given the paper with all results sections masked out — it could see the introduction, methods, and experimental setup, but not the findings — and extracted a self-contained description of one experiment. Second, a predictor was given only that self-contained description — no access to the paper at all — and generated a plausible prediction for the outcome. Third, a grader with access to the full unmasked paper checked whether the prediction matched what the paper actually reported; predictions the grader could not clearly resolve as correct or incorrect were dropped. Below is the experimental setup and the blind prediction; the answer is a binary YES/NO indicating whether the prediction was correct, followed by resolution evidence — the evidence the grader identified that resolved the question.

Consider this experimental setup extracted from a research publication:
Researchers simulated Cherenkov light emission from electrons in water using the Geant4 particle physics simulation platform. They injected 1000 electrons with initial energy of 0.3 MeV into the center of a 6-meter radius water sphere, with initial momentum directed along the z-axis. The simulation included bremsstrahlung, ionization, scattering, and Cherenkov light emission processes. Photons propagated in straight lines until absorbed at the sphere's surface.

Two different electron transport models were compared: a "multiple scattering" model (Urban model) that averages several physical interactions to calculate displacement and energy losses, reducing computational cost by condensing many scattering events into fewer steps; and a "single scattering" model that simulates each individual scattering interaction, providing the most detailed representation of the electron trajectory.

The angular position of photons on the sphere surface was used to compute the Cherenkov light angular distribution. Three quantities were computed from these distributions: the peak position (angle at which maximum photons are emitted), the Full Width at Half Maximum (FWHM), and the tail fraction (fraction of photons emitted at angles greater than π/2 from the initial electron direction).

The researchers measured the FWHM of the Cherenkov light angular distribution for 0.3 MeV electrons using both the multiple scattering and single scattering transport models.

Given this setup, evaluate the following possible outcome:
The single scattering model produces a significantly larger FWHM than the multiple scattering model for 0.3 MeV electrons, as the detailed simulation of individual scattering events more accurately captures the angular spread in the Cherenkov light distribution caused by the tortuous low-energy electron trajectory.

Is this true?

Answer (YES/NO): YES